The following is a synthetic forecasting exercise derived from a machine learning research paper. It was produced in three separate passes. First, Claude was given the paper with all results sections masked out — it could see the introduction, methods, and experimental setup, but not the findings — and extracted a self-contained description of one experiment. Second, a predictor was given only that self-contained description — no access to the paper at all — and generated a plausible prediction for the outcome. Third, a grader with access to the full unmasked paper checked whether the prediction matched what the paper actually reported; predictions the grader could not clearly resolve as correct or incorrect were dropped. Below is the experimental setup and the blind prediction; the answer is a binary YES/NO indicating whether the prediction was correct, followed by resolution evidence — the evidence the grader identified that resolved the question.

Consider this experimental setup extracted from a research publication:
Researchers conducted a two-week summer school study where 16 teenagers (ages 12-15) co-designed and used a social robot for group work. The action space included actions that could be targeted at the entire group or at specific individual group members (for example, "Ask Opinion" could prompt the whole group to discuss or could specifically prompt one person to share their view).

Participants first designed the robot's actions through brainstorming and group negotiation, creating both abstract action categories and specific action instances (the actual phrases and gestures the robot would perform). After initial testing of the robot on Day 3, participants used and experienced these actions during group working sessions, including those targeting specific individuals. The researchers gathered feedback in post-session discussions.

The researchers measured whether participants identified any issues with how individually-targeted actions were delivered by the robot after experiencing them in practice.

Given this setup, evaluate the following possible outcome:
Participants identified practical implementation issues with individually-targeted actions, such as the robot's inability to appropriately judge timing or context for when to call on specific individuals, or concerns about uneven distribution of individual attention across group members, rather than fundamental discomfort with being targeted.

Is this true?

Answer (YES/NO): NO